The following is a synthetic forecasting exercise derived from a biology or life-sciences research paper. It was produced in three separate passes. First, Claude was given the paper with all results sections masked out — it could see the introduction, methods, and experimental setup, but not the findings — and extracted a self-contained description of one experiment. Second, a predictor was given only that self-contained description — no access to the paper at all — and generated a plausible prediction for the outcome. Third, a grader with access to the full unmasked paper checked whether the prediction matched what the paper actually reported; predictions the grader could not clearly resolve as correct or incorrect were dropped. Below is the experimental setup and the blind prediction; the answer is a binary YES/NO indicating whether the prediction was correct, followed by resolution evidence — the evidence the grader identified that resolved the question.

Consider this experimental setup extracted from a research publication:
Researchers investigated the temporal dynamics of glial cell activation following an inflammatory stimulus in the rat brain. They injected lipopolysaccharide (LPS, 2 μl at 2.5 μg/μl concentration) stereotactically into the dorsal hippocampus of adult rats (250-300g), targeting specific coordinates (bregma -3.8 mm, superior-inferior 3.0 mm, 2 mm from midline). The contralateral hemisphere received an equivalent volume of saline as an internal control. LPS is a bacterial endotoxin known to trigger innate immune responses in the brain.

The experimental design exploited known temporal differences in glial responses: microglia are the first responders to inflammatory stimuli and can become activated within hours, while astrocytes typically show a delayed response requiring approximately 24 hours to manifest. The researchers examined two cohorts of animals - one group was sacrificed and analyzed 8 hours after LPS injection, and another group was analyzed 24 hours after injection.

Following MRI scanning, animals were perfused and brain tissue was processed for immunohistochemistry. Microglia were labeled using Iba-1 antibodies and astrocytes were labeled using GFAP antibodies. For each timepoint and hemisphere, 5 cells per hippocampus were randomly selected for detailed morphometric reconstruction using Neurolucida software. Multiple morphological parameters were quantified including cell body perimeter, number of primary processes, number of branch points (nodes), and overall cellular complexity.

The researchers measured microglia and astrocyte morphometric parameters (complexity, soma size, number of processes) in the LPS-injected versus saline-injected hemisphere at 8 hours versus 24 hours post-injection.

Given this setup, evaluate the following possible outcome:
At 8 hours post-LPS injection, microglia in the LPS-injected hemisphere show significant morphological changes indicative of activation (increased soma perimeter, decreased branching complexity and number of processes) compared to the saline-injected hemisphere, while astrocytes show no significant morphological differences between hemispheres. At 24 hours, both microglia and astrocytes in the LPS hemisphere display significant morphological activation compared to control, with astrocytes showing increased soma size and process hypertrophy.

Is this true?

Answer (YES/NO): NO